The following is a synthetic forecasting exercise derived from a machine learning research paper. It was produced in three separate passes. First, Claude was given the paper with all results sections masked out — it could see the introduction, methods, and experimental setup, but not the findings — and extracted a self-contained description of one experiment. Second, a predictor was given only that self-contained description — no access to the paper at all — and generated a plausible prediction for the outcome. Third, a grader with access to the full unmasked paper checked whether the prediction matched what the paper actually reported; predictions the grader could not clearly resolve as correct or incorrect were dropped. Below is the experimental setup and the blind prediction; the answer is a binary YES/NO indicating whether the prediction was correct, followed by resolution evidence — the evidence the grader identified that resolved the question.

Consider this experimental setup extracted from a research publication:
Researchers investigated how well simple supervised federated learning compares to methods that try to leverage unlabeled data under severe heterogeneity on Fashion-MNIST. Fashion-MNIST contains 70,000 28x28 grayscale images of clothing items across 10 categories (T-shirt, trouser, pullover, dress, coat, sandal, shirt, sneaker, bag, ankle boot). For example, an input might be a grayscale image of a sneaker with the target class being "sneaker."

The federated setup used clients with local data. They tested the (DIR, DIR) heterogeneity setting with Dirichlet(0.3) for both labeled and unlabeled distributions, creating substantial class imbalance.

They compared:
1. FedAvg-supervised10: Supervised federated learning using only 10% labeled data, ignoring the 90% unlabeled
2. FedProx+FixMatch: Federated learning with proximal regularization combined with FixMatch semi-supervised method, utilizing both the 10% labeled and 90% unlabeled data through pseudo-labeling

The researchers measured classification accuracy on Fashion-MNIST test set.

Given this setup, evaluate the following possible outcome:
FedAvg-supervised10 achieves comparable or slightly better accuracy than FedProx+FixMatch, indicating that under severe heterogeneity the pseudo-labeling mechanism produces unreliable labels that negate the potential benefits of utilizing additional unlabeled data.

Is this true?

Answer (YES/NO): NO